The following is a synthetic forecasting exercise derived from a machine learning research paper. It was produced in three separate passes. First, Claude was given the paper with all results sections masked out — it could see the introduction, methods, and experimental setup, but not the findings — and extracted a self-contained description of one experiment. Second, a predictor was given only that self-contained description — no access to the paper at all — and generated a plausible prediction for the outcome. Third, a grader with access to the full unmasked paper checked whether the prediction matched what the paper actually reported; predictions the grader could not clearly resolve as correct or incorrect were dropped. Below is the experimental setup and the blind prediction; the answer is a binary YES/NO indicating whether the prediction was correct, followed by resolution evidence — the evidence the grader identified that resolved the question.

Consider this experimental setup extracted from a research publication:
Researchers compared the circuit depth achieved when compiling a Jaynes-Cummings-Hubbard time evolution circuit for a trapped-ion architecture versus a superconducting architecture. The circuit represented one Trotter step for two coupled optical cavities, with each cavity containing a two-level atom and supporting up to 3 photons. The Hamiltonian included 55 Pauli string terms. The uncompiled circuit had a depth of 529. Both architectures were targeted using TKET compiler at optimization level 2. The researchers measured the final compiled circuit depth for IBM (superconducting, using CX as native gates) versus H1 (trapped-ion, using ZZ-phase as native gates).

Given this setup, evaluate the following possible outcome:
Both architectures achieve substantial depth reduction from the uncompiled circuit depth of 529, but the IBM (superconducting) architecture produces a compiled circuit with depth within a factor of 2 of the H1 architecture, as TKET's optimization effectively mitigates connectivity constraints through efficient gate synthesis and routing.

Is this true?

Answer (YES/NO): YES